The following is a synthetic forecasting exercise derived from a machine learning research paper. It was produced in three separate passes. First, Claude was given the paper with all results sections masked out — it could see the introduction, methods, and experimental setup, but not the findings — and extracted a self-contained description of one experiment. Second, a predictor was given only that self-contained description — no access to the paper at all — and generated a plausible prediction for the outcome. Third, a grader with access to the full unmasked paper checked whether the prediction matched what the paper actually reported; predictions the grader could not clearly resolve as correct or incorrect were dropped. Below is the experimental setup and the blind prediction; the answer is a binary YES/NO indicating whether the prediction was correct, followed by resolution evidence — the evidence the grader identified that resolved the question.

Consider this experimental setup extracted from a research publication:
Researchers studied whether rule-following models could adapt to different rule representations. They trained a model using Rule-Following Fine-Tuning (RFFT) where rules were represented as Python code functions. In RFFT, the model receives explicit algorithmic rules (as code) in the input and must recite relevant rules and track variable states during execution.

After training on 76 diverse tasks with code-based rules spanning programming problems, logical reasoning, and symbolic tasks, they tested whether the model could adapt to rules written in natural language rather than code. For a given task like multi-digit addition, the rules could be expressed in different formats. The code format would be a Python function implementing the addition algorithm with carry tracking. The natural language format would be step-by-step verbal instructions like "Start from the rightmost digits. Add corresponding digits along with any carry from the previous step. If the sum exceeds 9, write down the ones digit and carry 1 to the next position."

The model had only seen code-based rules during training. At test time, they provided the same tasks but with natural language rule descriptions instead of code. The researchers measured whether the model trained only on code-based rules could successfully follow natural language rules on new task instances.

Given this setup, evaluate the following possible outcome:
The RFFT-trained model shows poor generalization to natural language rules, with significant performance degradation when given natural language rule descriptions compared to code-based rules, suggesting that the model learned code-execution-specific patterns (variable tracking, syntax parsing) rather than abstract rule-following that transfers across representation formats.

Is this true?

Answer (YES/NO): NO